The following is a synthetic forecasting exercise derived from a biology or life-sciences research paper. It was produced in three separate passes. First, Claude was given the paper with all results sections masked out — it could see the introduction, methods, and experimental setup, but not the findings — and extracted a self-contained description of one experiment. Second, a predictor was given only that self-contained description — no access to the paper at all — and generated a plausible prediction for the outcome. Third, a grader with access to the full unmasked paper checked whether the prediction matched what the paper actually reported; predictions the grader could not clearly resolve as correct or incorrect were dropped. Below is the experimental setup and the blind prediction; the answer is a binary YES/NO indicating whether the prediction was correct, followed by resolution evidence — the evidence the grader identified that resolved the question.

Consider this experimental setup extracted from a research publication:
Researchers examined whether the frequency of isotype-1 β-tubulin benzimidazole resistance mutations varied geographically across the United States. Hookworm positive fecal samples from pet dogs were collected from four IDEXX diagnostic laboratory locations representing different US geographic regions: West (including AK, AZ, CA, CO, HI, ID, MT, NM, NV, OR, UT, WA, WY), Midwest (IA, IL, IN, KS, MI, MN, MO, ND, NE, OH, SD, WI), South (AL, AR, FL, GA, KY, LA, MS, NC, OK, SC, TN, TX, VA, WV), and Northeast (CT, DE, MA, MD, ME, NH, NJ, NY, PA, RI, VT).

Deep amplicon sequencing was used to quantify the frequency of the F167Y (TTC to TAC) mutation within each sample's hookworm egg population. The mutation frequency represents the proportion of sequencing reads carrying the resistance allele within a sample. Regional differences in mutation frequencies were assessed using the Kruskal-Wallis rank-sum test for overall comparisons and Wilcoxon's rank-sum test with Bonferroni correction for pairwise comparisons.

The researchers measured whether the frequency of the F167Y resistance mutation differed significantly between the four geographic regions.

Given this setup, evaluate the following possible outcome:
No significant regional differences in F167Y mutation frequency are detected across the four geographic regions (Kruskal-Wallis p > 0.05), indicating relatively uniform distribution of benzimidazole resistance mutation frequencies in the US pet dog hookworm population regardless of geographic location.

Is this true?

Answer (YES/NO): NO